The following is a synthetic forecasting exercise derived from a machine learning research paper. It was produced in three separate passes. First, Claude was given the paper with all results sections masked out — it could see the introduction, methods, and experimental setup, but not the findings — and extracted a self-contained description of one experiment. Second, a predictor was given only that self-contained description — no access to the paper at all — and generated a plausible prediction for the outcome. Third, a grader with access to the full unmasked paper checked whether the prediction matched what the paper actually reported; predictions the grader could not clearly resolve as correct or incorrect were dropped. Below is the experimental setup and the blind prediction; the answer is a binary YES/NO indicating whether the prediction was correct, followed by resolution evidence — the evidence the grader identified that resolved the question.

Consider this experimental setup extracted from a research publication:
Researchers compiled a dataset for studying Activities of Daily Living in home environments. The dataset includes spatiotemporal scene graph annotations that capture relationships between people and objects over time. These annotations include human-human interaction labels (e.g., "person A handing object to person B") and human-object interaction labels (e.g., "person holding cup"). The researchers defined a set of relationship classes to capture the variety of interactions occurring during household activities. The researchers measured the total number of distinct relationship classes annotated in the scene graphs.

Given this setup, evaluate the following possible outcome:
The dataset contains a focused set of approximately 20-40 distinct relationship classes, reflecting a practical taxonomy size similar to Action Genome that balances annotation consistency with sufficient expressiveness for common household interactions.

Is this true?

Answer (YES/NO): YES